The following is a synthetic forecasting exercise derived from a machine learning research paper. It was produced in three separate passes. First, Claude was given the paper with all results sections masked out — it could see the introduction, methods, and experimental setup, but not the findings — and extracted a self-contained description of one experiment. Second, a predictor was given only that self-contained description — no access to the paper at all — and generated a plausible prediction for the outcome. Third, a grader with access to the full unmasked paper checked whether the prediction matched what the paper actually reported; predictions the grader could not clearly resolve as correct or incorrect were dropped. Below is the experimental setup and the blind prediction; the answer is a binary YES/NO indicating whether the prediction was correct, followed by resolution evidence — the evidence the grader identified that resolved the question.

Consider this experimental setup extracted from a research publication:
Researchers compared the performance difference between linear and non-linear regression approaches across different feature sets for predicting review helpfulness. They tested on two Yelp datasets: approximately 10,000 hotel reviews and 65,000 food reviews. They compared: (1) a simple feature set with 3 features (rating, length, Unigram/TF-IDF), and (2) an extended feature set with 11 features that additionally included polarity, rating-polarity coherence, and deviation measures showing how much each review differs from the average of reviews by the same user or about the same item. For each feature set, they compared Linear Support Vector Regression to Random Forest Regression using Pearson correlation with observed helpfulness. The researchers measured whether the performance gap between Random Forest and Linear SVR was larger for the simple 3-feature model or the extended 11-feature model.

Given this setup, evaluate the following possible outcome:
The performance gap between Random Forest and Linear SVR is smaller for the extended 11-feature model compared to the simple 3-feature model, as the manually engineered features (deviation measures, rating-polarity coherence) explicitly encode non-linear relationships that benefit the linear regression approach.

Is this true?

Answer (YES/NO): NO